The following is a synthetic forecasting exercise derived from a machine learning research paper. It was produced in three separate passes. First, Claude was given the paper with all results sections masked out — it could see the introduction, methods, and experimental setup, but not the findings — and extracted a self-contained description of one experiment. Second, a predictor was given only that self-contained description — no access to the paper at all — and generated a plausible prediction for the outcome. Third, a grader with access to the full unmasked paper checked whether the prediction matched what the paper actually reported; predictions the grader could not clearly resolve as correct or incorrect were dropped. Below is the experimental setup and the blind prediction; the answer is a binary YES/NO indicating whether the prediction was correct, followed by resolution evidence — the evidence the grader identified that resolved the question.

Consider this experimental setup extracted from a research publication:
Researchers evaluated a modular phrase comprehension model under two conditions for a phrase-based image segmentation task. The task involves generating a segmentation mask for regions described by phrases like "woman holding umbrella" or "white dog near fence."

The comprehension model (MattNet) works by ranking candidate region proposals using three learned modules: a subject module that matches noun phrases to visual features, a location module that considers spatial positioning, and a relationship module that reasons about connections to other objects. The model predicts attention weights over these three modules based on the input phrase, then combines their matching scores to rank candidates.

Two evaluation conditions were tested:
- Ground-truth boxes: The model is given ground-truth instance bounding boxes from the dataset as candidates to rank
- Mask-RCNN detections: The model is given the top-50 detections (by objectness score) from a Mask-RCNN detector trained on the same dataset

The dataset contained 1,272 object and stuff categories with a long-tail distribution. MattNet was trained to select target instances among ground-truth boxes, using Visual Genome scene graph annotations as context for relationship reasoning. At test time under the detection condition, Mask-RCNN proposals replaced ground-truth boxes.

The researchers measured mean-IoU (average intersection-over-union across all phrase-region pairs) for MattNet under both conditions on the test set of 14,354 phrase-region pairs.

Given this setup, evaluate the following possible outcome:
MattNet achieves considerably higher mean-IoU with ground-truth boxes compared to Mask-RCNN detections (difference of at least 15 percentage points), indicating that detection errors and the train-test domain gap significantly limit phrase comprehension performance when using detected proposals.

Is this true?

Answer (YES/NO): YES